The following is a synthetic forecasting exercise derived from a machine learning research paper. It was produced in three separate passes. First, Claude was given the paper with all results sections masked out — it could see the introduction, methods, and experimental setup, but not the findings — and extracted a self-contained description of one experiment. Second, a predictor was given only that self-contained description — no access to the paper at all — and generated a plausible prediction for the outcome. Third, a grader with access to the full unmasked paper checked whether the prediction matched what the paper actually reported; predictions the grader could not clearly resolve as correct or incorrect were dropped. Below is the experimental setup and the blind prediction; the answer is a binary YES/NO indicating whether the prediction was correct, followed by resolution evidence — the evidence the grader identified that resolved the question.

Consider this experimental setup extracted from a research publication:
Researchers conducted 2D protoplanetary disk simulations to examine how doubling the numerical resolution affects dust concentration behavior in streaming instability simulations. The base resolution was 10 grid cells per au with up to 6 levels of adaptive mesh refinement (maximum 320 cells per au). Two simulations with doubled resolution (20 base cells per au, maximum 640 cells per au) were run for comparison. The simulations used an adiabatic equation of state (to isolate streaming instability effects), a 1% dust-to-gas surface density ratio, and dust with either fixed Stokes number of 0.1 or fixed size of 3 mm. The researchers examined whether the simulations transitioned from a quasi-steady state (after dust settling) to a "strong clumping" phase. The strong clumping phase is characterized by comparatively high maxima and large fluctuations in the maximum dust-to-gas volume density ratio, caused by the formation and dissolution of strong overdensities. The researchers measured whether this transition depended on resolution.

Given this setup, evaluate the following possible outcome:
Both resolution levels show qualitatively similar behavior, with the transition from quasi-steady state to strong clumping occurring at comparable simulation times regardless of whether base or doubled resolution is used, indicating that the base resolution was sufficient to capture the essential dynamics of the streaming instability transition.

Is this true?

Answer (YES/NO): NO